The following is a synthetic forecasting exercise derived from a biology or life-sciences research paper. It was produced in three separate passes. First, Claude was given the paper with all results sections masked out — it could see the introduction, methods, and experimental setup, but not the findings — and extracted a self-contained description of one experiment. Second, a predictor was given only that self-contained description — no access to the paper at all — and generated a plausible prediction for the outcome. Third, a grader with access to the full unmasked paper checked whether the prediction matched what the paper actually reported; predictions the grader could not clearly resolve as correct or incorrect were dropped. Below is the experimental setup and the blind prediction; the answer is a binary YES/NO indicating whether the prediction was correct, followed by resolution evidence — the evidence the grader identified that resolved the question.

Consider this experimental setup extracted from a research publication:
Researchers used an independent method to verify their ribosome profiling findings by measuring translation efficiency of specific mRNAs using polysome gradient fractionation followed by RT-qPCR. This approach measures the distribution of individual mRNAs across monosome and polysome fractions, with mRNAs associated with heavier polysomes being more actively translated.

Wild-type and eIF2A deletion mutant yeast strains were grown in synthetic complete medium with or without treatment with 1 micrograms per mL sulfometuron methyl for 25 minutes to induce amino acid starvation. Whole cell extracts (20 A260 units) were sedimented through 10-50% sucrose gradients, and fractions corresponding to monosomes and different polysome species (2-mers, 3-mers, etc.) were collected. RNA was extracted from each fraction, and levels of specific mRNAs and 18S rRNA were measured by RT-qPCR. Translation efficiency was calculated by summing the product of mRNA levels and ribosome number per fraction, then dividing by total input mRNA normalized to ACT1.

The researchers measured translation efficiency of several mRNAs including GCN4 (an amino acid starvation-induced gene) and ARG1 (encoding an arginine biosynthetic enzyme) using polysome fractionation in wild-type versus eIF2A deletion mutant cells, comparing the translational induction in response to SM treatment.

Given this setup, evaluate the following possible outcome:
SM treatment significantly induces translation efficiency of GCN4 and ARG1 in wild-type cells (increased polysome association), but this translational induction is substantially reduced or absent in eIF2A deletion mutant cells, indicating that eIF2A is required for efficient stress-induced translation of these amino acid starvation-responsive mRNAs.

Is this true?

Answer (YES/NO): NO